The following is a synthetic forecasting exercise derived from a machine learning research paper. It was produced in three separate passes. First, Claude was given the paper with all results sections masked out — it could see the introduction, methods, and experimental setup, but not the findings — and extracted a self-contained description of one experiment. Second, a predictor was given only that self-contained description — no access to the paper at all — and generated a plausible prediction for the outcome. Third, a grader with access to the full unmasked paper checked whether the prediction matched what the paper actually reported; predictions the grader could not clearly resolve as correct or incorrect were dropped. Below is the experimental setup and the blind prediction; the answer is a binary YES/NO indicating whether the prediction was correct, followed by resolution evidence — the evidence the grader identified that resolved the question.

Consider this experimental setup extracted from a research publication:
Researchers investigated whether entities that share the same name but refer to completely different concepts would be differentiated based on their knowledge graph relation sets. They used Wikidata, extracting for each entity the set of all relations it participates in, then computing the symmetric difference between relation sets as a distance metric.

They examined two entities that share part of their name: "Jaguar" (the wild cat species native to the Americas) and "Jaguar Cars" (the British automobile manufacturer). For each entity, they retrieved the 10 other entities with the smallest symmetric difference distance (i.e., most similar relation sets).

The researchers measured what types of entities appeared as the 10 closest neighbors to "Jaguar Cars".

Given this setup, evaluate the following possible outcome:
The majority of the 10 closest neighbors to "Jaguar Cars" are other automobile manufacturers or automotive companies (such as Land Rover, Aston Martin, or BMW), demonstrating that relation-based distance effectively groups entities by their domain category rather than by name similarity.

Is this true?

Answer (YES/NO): YES